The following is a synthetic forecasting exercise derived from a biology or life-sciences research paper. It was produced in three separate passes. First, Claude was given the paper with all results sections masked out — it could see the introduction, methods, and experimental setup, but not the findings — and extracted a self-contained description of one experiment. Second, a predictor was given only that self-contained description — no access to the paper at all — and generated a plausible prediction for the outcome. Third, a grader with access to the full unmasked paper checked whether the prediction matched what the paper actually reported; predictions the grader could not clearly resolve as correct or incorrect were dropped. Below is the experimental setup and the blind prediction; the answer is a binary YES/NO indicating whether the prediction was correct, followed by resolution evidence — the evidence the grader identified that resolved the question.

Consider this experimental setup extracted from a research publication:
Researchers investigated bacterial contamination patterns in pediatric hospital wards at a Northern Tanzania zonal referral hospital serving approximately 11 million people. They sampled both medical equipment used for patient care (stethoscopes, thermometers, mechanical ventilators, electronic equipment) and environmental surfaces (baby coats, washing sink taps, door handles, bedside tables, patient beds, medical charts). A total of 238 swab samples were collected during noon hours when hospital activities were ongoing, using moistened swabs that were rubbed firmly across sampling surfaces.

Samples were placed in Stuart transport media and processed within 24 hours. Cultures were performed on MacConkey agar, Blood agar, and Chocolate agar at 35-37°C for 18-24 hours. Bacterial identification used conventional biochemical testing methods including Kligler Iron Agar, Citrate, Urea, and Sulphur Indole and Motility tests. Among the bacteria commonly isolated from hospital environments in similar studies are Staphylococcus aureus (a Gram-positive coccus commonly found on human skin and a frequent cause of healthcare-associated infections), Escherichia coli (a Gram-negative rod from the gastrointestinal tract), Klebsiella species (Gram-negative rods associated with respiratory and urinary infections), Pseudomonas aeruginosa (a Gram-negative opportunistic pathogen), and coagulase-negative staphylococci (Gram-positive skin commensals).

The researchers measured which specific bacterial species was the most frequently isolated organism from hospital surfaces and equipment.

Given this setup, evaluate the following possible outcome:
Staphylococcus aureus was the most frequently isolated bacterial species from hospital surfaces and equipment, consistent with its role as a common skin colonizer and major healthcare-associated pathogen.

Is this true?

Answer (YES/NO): NO